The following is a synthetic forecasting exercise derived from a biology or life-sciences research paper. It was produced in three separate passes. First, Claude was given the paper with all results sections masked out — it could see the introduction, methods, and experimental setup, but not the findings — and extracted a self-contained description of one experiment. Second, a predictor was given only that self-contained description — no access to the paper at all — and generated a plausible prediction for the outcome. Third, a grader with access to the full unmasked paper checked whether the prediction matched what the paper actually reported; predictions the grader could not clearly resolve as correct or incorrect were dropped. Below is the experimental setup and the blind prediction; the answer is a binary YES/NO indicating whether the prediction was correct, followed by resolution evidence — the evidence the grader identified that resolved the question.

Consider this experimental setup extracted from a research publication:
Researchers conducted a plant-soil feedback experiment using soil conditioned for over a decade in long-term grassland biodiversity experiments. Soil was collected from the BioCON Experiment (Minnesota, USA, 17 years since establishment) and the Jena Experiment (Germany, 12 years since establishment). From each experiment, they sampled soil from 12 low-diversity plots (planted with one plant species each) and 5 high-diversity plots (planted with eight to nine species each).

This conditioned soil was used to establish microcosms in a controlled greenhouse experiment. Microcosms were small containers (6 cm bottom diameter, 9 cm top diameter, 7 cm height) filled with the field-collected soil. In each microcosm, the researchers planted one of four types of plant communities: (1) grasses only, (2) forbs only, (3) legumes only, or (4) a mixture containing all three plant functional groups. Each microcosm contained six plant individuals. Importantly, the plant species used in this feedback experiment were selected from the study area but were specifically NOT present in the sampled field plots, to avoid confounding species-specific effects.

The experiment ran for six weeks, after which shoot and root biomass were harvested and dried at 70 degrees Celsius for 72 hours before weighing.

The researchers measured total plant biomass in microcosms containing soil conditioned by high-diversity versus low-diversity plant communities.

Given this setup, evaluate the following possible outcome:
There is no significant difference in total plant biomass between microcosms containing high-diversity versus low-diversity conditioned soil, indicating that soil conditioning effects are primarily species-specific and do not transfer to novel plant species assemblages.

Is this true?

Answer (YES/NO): NO